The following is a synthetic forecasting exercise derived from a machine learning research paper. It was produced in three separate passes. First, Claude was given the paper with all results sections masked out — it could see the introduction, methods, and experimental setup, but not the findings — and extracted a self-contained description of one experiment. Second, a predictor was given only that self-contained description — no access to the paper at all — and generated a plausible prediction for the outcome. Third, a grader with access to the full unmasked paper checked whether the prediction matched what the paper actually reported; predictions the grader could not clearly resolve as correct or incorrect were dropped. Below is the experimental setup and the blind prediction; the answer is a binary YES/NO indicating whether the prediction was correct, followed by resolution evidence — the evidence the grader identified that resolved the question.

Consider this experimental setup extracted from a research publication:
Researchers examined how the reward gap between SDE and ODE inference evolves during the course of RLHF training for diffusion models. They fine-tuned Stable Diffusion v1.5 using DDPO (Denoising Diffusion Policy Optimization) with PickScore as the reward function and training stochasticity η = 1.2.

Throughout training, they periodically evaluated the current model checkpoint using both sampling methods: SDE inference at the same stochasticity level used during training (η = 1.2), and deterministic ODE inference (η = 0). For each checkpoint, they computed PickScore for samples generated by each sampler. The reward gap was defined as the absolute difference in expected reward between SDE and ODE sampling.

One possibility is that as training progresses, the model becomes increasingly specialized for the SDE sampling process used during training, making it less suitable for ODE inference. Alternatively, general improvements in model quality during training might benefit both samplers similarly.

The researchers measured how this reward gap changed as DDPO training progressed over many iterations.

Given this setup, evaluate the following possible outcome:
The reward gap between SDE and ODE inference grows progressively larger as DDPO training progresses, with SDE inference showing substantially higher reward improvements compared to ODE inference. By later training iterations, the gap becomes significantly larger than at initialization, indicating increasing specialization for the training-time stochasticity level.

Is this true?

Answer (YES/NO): NO